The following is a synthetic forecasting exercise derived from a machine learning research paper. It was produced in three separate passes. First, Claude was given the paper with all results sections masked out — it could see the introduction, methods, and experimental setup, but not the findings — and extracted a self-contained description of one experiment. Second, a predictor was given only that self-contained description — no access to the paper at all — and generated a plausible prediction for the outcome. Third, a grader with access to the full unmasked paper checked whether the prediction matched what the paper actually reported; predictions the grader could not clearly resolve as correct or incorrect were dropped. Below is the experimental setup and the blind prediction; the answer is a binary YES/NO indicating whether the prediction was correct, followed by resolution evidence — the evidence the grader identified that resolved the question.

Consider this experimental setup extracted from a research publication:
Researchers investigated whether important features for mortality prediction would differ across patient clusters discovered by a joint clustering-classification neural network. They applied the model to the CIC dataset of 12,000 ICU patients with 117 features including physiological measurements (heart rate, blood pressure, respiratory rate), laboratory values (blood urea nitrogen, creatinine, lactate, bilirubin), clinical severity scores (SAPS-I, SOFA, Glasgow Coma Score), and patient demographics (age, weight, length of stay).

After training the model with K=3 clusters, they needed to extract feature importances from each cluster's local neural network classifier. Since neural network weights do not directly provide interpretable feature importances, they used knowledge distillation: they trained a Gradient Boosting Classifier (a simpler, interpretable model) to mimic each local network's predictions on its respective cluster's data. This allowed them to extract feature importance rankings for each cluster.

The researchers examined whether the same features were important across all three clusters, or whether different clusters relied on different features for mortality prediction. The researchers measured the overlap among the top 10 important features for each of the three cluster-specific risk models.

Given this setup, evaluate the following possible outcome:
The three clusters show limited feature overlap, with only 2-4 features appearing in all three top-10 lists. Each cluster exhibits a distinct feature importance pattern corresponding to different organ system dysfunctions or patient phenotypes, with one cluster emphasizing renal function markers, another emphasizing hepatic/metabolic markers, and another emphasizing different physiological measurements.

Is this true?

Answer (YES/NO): NO